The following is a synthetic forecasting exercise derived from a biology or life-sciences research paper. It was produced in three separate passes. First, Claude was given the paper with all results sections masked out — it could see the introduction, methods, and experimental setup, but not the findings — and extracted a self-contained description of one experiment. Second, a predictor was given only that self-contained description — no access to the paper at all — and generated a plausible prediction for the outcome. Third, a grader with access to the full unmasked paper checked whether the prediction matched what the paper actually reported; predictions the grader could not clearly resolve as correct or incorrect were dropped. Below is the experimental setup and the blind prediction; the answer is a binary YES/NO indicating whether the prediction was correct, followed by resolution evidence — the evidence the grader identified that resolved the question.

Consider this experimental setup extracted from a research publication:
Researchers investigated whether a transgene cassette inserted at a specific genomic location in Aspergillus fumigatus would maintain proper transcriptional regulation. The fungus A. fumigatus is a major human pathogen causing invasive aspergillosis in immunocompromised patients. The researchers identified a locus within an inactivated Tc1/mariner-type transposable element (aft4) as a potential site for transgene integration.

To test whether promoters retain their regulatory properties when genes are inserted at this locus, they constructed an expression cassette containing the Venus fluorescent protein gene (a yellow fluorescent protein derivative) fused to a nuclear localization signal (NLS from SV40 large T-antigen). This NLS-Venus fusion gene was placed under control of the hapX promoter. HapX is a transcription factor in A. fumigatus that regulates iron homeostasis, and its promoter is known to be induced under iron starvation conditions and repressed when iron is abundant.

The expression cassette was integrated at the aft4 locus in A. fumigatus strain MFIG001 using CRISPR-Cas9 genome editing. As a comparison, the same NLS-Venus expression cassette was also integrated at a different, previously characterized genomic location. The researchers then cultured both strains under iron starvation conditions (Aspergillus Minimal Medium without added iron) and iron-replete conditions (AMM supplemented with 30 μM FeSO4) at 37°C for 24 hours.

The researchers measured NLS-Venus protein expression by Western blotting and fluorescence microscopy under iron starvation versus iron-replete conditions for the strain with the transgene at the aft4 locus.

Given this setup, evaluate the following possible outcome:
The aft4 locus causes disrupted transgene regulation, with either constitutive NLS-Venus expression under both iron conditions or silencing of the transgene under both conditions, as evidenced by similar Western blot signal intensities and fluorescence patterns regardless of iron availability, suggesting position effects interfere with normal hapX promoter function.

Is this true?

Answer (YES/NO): NO